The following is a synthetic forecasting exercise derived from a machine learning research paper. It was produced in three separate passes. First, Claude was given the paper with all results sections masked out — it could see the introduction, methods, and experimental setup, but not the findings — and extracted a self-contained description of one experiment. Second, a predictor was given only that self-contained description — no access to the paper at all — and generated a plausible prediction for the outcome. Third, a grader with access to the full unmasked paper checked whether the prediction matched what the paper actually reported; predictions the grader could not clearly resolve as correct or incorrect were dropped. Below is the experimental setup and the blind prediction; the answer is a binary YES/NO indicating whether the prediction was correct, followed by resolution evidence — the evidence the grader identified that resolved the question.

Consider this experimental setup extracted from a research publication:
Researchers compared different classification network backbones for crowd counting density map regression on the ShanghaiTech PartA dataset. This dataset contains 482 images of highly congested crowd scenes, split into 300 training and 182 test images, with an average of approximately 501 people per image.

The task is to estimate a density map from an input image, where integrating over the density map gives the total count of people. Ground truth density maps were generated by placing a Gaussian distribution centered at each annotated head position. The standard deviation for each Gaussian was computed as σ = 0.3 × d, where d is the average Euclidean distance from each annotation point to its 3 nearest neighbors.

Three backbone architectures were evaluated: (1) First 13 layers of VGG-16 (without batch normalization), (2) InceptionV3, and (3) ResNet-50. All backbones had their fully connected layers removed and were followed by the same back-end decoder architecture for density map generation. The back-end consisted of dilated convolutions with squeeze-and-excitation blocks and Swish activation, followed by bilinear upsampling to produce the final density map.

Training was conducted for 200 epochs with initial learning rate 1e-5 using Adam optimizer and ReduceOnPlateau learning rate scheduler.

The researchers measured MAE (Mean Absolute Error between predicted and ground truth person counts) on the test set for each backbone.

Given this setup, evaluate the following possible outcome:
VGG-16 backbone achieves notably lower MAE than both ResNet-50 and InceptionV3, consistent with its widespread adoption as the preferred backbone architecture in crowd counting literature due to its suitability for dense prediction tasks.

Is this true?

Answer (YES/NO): YES